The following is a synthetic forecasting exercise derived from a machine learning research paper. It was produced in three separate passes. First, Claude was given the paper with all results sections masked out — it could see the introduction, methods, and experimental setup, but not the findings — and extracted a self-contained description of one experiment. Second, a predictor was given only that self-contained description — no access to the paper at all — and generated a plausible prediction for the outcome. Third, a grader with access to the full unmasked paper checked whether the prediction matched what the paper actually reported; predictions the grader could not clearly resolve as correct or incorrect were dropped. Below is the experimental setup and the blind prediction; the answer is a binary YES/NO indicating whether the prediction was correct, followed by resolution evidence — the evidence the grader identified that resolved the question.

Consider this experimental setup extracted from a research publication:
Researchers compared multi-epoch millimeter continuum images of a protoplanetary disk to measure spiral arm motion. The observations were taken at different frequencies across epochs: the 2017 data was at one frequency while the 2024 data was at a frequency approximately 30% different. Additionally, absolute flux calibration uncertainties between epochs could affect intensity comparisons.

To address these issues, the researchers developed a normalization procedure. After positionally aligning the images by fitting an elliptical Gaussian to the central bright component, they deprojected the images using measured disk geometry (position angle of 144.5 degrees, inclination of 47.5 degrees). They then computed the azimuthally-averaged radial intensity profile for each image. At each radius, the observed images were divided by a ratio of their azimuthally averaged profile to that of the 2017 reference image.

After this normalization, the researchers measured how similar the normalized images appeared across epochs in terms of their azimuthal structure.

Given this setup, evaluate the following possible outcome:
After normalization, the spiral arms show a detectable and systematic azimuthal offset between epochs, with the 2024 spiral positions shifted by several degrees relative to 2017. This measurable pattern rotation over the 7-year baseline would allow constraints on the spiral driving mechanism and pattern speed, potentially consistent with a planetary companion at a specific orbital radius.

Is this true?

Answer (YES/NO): NO